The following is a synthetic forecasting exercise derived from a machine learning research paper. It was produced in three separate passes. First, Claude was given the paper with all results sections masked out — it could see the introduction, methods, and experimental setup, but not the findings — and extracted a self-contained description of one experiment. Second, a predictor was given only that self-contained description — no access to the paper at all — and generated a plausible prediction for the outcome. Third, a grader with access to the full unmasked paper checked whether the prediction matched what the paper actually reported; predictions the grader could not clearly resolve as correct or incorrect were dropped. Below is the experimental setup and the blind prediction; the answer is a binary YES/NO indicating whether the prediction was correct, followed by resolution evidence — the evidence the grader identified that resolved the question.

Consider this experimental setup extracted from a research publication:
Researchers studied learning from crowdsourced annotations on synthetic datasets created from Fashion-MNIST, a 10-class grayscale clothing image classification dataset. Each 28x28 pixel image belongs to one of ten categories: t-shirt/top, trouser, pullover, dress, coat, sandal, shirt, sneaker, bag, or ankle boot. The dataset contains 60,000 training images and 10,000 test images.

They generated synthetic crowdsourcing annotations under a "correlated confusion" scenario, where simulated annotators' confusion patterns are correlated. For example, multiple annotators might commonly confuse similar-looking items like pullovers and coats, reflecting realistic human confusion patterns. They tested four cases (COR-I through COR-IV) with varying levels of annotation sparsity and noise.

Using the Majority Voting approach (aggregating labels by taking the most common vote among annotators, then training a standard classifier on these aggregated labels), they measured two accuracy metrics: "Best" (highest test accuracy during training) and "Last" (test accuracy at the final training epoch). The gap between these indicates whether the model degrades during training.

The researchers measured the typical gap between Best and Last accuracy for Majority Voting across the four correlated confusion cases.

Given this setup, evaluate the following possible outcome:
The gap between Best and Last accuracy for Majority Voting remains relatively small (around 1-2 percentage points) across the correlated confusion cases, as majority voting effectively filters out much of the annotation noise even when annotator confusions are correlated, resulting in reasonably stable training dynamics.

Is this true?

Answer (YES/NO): NO